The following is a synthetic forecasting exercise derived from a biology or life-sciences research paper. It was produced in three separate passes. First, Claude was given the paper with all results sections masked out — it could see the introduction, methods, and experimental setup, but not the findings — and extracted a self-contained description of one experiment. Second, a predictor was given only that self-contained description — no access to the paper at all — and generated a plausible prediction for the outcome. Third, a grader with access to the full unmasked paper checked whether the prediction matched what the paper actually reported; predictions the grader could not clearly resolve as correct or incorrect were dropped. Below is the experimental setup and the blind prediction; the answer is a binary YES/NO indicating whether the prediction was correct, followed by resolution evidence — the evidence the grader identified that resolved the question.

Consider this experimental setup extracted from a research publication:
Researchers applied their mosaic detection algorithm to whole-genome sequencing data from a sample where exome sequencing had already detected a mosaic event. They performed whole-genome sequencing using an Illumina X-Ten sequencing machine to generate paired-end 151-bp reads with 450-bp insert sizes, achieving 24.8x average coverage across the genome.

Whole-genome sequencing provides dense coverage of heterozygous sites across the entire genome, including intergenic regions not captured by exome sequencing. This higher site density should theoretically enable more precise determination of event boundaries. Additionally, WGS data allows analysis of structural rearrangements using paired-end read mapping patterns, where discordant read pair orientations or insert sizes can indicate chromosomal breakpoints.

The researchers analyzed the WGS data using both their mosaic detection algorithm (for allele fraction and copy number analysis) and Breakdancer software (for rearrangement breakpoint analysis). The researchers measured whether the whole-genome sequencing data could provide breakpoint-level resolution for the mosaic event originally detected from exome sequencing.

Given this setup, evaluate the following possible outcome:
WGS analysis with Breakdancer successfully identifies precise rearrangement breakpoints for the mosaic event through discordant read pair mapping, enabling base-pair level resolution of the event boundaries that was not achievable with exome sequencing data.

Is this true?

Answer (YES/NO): NO